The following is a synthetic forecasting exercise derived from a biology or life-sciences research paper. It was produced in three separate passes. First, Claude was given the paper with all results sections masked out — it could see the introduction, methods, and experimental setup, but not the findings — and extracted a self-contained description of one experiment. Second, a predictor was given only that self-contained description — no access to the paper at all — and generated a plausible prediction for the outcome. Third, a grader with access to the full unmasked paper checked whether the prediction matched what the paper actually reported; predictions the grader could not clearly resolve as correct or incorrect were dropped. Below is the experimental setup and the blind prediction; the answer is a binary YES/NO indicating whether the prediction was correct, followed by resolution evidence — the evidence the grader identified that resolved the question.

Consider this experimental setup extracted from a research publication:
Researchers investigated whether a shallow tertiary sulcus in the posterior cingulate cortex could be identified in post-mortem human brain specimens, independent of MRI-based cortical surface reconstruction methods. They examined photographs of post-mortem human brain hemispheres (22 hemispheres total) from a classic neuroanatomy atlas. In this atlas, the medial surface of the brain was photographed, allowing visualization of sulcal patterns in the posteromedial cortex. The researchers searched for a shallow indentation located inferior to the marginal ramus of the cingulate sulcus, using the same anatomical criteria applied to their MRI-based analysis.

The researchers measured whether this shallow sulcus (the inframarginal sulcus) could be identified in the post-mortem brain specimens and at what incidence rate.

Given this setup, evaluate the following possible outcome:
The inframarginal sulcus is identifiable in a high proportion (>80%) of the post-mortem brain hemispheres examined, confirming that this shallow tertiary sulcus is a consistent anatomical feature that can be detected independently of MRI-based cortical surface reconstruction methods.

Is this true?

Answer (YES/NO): YES